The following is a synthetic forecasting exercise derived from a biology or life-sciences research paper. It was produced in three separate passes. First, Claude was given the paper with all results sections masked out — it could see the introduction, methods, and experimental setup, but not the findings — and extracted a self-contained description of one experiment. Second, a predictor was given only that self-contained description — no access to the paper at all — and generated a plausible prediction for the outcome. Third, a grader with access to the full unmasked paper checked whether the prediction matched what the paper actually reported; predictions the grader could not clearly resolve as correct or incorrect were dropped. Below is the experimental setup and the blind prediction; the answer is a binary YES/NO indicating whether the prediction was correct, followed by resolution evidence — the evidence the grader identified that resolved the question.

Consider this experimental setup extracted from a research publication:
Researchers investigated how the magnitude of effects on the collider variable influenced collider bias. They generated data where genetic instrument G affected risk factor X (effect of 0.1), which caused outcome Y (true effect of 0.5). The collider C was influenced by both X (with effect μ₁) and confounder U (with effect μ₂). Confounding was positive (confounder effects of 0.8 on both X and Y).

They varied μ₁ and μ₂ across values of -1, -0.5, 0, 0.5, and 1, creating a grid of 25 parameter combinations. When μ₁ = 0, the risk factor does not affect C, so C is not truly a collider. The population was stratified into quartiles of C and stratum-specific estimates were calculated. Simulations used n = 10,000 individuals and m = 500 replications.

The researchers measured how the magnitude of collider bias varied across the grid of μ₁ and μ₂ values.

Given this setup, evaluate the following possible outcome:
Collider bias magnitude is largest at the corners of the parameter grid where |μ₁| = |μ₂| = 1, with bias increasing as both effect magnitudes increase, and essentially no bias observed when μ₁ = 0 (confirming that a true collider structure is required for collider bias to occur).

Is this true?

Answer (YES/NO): YES